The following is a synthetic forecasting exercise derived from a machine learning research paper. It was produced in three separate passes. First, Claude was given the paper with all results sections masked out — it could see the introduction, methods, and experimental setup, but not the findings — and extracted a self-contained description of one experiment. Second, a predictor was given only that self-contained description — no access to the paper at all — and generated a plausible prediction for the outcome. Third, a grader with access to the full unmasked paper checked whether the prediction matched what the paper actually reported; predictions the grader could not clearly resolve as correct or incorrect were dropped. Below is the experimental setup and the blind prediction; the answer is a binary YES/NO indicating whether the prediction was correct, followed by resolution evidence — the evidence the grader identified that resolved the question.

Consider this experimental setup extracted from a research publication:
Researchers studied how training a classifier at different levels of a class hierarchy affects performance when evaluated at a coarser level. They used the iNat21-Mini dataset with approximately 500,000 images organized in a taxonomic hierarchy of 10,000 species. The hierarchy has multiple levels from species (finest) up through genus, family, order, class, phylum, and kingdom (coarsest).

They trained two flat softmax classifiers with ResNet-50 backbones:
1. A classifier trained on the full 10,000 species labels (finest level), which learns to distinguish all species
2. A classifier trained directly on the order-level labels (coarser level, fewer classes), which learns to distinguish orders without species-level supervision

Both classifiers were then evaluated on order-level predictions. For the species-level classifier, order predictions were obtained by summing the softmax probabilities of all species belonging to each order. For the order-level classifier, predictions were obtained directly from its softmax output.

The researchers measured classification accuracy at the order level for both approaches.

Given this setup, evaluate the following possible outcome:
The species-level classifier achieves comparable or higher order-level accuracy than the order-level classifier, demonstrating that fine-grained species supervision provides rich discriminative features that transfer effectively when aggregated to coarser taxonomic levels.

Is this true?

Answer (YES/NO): YES